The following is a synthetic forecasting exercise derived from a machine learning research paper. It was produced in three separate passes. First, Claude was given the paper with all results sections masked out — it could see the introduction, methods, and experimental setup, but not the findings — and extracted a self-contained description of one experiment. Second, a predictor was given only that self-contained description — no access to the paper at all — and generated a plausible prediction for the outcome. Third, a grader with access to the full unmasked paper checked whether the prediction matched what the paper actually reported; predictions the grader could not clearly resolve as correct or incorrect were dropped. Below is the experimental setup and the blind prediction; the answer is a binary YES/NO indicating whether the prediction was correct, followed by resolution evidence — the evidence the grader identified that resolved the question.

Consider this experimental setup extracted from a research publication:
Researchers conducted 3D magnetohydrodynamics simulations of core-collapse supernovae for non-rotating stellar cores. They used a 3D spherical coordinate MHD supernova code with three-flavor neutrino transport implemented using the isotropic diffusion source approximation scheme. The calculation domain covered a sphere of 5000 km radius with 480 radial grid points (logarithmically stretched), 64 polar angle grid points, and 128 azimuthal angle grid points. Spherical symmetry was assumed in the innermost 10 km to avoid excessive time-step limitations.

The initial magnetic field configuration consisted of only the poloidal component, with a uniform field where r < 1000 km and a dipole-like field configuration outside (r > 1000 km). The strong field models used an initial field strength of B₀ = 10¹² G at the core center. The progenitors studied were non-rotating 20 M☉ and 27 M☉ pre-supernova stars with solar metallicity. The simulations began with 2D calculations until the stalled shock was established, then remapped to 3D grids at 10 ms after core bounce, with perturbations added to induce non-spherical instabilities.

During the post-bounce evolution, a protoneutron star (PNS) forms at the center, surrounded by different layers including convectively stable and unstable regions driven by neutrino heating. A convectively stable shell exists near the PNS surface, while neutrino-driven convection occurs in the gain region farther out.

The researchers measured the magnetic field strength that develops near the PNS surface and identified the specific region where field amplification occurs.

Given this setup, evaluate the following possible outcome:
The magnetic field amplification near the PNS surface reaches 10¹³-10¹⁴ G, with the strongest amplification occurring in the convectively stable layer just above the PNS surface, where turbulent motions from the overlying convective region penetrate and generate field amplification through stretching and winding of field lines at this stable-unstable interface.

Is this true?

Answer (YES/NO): NO